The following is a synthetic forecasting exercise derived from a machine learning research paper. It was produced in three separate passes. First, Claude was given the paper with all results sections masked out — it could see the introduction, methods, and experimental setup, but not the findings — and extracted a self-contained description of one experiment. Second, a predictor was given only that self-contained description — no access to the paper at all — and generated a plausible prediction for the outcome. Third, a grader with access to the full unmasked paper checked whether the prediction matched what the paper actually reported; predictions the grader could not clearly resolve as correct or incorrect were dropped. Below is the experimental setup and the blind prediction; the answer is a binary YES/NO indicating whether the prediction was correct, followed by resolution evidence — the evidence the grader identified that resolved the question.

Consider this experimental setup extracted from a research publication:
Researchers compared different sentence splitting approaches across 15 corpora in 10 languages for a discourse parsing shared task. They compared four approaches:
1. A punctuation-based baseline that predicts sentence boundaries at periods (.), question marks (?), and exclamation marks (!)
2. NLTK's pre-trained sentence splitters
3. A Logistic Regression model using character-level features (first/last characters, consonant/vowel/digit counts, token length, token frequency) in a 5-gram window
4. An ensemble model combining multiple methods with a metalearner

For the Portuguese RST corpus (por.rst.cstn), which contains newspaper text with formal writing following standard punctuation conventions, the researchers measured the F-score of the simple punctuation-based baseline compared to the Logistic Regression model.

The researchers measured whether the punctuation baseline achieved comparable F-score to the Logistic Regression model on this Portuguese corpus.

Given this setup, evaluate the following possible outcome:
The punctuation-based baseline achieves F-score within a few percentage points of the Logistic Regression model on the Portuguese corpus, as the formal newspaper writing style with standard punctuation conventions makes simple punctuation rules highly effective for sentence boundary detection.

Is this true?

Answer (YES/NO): YES